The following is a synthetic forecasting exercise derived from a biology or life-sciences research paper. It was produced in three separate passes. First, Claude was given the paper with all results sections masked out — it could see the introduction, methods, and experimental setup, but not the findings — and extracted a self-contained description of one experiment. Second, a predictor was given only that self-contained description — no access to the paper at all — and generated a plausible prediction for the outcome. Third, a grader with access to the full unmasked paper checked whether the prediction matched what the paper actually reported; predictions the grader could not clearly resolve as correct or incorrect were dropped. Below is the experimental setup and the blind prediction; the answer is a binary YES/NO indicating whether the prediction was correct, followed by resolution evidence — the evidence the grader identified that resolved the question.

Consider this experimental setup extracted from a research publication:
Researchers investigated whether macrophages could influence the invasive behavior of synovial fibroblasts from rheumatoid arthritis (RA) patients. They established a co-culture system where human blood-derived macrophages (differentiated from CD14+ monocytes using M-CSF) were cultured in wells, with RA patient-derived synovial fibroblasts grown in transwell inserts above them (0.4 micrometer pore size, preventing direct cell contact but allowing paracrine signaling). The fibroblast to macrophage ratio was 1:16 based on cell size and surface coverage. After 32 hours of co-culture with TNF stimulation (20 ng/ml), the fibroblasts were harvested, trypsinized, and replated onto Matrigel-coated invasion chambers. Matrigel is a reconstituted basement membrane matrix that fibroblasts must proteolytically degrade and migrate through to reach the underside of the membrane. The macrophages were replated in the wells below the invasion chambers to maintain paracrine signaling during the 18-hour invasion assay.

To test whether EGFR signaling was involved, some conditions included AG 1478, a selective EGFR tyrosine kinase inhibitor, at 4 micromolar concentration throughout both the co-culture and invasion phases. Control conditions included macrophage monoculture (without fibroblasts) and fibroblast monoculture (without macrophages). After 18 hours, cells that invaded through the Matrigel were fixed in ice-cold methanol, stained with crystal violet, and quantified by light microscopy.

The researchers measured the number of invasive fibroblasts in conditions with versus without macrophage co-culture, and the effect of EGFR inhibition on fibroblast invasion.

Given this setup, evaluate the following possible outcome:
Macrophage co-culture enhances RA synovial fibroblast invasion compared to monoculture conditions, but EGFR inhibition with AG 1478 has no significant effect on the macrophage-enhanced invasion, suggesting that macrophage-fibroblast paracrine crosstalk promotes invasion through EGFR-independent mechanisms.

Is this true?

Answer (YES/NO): NO